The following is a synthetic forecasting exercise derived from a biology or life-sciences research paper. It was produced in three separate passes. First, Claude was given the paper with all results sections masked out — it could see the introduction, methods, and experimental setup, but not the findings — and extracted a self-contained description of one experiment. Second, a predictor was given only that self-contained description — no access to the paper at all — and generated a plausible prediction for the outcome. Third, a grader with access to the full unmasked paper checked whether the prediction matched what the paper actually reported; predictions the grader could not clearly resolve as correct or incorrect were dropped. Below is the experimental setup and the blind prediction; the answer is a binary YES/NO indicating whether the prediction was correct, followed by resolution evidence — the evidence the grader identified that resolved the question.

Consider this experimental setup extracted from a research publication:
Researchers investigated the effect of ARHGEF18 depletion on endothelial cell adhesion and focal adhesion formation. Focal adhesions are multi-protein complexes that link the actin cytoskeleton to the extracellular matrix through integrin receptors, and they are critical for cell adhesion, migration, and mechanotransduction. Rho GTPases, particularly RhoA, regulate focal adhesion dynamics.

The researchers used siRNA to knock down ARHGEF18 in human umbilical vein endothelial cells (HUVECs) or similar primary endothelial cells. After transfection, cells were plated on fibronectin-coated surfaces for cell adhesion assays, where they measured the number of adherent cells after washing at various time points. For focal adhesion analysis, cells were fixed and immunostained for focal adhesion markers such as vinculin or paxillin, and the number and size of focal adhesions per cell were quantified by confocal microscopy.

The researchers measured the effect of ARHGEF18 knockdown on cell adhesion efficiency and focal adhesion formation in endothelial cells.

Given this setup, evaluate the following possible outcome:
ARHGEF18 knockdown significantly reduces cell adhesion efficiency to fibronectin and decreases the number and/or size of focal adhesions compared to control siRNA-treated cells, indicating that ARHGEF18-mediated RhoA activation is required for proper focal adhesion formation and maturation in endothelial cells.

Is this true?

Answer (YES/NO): YES